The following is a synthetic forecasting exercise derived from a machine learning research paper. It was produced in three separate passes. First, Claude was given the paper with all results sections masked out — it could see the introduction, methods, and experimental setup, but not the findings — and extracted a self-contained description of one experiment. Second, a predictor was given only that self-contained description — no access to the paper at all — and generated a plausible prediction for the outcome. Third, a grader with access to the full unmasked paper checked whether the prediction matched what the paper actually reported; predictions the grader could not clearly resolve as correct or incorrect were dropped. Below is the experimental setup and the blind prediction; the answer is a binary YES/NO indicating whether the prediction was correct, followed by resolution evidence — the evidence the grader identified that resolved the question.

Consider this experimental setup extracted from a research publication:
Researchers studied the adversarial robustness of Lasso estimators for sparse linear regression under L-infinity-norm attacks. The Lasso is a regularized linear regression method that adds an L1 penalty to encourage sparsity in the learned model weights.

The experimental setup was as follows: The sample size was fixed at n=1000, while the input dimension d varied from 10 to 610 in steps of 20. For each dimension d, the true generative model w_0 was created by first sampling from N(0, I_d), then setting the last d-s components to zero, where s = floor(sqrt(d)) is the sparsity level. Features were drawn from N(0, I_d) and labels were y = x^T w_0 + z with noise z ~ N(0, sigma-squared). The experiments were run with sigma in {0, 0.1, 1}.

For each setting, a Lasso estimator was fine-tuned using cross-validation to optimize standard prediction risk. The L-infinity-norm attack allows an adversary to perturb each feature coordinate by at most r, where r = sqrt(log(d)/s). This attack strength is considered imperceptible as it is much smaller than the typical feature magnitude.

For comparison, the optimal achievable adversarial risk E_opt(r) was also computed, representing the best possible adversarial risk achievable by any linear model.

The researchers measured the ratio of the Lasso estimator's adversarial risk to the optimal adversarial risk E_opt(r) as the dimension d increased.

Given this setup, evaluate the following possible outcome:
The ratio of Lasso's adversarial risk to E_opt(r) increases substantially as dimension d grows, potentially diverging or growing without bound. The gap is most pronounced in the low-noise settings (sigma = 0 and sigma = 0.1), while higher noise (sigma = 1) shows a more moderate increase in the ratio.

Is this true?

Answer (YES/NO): YES